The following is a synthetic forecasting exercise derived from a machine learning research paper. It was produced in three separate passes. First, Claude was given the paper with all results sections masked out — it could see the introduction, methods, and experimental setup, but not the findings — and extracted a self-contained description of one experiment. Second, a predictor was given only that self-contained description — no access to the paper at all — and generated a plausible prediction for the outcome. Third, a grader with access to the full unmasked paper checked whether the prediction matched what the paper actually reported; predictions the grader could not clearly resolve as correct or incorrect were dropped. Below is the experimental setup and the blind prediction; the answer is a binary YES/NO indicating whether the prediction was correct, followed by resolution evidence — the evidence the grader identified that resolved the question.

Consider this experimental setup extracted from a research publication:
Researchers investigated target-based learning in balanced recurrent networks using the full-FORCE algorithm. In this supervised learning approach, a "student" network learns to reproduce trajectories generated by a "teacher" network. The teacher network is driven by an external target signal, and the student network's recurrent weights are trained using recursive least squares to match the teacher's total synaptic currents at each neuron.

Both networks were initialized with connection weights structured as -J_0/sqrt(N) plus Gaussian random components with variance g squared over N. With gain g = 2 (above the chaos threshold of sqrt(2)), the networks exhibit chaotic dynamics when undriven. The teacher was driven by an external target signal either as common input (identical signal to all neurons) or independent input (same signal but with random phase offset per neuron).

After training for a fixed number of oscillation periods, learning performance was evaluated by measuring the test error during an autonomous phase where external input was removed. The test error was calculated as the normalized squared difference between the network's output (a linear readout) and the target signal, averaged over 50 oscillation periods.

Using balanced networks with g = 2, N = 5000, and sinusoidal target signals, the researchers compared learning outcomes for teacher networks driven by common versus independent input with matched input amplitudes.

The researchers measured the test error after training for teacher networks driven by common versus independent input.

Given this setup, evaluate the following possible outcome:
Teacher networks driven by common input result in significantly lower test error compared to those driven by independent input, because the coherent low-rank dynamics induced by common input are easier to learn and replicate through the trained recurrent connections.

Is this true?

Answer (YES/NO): NO